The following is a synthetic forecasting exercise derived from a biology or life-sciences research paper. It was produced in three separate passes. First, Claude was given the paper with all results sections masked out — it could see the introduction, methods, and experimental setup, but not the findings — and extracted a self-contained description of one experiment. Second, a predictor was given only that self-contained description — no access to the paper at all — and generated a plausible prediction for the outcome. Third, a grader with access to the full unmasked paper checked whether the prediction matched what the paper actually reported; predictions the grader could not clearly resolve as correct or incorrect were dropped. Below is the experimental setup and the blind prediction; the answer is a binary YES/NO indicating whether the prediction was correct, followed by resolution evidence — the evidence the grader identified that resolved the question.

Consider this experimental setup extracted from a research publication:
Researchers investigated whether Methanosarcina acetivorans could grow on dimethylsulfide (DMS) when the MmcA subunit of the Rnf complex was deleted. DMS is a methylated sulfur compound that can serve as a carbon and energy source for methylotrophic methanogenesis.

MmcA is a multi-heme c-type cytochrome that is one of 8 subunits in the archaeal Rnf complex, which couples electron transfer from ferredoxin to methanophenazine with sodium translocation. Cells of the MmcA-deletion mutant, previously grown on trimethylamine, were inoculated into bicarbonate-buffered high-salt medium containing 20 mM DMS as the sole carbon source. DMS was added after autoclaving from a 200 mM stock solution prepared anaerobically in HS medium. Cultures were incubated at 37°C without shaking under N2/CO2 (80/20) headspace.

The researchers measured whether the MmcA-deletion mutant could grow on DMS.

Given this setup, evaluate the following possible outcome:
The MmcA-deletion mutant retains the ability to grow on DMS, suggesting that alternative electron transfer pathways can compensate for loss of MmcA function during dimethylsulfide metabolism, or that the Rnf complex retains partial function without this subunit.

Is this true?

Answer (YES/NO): YES